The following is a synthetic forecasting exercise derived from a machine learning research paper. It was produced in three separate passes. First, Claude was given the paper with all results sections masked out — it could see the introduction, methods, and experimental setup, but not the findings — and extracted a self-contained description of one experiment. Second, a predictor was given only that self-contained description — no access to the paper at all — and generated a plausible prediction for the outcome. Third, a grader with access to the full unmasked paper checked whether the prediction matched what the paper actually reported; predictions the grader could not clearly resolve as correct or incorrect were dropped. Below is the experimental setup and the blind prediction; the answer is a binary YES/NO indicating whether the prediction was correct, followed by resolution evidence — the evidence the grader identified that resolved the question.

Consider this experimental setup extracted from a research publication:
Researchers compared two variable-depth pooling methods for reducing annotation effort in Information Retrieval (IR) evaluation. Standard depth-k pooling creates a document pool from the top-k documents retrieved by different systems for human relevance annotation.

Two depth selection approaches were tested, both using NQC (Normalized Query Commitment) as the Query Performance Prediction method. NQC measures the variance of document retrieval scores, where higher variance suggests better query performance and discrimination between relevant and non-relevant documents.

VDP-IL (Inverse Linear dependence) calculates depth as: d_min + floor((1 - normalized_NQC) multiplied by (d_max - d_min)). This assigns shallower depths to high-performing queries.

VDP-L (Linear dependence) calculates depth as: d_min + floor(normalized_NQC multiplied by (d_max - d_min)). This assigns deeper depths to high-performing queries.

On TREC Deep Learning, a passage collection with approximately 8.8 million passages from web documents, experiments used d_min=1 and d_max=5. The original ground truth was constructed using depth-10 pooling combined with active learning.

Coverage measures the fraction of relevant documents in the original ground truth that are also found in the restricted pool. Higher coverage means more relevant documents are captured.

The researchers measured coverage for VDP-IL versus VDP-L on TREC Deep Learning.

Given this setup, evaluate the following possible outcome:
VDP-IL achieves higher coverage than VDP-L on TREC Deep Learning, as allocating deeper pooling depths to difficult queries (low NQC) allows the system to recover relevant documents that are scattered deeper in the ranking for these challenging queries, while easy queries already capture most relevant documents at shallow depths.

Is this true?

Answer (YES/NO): NO